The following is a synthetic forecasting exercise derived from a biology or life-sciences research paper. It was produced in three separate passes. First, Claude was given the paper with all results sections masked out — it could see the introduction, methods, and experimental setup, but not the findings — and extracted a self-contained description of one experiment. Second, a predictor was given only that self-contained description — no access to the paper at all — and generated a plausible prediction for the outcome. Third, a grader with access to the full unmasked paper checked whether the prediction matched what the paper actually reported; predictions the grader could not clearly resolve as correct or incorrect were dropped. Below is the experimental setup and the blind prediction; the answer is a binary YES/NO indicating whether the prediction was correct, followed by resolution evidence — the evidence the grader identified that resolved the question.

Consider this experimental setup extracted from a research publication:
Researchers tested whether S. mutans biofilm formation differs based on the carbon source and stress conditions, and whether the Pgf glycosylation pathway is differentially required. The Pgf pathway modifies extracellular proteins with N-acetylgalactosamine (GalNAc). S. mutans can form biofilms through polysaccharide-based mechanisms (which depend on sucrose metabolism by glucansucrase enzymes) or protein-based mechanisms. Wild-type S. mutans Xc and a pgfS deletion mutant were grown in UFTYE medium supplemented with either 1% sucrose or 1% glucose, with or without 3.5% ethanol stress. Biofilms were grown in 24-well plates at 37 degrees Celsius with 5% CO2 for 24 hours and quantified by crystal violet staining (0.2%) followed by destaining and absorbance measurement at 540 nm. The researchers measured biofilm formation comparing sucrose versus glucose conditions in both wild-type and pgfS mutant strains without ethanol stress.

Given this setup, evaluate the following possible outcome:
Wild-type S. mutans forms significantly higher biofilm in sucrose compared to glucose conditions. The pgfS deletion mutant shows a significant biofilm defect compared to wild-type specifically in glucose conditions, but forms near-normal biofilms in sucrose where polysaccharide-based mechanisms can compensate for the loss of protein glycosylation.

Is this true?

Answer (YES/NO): NO